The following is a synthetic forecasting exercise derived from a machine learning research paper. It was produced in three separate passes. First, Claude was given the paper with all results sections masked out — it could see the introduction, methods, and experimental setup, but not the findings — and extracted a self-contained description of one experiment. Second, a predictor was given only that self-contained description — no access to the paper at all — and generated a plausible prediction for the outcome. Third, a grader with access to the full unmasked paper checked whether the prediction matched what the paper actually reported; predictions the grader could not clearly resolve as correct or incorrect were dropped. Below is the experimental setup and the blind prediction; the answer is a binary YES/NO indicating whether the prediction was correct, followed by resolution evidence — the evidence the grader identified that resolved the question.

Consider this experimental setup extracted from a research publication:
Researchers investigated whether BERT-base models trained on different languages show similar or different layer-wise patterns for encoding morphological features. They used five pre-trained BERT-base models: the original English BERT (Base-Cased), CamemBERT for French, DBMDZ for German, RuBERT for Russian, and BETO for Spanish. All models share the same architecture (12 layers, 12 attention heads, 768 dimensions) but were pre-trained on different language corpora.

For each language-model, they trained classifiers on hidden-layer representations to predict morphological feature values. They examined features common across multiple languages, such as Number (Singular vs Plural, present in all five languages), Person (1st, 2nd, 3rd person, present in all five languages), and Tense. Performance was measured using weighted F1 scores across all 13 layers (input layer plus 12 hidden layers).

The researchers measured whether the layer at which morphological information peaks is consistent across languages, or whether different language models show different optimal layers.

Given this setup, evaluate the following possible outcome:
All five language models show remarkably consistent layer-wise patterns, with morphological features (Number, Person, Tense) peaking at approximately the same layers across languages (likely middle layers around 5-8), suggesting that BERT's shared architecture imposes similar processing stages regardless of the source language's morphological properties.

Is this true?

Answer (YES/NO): NO